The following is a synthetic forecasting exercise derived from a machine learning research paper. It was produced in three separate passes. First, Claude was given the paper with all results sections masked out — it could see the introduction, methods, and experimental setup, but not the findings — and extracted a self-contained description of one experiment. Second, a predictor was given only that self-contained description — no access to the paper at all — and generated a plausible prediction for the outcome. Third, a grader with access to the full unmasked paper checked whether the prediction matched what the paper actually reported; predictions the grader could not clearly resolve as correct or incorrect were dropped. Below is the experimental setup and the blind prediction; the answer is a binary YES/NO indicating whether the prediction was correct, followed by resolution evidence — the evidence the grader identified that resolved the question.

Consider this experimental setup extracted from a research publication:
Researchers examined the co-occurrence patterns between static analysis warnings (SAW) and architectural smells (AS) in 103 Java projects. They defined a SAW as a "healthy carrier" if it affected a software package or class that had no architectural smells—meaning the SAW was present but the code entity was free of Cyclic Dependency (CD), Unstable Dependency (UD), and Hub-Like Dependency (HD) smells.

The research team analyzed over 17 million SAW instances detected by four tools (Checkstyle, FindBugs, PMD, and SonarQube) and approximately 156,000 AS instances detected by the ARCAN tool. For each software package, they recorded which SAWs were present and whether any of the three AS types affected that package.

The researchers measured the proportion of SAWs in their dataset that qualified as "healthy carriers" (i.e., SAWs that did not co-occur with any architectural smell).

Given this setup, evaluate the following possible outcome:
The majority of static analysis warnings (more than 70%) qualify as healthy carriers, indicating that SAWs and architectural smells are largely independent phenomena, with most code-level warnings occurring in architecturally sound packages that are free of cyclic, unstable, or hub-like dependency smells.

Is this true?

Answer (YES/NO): NO